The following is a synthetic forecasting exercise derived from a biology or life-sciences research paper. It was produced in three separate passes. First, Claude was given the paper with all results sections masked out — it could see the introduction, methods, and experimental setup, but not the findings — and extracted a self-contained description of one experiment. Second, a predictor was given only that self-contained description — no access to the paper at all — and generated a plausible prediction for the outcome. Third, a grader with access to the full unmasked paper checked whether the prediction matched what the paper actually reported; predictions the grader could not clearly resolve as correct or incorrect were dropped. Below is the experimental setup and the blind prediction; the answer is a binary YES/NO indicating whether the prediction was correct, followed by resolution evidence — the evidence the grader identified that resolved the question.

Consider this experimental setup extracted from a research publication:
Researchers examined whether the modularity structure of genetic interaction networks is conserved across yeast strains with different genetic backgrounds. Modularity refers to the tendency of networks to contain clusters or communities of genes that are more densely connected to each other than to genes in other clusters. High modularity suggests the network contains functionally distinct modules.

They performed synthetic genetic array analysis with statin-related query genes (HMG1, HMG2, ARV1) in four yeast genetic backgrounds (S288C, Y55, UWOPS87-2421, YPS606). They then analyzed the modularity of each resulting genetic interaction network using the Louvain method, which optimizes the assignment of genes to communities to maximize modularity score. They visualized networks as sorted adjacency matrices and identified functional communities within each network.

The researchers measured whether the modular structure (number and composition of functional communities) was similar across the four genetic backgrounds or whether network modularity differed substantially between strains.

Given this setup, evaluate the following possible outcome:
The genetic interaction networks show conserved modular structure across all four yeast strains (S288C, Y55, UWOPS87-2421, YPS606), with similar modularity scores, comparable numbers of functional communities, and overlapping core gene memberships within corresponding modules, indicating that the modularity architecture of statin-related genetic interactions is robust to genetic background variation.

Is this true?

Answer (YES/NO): NO